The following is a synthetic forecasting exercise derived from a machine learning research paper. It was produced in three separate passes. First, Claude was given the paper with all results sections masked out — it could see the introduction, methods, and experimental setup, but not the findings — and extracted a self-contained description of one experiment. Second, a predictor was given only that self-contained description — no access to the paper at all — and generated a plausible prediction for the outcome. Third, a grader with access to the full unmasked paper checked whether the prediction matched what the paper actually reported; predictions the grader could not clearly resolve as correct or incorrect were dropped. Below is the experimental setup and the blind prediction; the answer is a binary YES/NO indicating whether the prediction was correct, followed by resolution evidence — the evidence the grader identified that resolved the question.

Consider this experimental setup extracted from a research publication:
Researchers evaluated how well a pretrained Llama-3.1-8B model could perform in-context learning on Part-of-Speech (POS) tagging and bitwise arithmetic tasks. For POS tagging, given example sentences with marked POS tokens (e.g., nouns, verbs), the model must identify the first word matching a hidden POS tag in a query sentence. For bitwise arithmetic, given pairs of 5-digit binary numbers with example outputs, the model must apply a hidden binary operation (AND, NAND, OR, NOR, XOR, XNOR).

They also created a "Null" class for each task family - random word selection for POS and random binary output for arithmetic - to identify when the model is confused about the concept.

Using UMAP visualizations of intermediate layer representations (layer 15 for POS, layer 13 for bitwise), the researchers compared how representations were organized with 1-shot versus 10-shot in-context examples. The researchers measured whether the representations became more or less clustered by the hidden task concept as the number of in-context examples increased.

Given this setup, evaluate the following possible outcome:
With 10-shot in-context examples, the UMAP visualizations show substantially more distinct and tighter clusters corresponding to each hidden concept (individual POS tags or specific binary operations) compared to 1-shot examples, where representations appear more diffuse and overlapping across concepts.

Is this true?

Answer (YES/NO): YES